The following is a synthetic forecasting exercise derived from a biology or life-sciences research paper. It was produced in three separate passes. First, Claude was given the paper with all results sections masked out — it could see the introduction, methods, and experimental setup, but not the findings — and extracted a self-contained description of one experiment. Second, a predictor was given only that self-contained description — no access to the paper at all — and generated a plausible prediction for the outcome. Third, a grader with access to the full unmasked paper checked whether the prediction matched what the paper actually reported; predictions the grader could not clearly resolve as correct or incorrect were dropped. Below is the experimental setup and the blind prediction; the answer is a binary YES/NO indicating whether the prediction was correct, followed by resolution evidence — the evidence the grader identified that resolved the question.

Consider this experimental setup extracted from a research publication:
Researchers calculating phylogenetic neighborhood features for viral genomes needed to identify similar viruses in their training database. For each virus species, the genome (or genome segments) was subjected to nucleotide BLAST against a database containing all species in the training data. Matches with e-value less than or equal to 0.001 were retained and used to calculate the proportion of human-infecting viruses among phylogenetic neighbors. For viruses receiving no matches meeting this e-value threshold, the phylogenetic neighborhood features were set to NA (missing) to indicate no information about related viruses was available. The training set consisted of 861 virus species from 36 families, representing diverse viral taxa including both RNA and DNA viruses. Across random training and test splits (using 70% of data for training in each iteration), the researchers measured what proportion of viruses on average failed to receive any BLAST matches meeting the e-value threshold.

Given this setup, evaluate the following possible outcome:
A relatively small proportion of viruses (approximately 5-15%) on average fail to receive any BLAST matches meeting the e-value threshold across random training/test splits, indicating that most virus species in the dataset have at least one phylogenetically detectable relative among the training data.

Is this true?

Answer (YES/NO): NO